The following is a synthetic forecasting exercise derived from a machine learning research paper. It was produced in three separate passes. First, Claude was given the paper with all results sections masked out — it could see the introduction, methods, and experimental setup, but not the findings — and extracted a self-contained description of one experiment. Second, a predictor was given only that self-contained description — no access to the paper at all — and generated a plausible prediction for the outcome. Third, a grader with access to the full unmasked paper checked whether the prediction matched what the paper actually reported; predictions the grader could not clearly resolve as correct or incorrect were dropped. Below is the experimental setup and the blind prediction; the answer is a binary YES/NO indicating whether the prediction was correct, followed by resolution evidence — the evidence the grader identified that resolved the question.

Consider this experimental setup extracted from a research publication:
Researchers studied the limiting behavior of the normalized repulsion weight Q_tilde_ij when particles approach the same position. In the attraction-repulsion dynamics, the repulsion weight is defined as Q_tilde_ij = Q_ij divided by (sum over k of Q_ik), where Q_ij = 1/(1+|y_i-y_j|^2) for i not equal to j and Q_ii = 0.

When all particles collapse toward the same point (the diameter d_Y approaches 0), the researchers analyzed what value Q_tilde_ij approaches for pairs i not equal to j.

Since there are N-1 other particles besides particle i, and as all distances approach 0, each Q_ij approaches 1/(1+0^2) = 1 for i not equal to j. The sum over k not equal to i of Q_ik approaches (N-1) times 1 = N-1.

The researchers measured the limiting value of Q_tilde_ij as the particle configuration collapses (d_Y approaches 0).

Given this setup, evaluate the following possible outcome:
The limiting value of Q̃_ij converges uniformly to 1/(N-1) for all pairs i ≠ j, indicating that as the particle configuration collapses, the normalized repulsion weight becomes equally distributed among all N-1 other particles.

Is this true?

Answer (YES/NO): YES